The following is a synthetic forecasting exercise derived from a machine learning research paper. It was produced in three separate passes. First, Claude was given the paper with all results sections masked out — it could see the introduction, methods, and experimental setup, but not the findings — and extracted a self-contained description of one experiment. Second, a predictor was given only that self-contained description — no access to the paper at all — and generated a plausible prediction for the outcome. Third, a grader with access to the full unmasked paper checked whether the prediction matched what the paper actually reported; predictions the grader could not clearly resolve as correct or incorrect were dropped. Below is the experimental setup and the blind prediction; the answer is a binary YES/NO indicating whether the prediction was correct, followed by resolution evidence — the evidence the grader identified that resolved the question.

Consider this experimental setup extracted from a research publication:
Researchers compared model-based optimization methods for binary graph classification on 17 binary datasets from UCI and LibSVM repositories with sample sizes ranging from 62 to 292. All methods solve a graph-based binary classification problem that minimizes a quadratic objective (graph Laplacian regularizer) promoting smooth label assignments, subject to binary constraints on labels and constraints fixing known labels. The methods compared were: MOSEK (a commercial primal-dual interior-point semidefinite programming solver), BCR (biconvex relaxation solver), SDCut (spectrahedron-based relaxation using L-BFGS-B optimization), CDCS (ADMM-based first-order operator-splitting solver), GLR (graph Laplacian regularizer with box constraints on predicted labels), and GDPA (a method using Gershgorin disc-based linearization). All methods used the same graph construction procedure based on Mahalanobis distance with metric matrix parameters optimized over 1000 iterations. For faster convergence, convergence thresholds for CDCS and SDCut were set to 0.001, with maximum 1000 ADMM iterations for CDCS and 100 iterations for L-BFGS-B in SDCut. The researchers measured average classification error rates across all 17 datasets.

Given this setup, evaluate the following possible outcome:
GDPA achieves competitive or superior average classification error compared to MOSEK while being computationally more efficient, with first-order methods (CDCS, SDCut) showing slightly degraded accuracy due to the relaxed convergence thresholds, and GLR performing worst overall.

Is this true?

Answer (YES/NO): NO